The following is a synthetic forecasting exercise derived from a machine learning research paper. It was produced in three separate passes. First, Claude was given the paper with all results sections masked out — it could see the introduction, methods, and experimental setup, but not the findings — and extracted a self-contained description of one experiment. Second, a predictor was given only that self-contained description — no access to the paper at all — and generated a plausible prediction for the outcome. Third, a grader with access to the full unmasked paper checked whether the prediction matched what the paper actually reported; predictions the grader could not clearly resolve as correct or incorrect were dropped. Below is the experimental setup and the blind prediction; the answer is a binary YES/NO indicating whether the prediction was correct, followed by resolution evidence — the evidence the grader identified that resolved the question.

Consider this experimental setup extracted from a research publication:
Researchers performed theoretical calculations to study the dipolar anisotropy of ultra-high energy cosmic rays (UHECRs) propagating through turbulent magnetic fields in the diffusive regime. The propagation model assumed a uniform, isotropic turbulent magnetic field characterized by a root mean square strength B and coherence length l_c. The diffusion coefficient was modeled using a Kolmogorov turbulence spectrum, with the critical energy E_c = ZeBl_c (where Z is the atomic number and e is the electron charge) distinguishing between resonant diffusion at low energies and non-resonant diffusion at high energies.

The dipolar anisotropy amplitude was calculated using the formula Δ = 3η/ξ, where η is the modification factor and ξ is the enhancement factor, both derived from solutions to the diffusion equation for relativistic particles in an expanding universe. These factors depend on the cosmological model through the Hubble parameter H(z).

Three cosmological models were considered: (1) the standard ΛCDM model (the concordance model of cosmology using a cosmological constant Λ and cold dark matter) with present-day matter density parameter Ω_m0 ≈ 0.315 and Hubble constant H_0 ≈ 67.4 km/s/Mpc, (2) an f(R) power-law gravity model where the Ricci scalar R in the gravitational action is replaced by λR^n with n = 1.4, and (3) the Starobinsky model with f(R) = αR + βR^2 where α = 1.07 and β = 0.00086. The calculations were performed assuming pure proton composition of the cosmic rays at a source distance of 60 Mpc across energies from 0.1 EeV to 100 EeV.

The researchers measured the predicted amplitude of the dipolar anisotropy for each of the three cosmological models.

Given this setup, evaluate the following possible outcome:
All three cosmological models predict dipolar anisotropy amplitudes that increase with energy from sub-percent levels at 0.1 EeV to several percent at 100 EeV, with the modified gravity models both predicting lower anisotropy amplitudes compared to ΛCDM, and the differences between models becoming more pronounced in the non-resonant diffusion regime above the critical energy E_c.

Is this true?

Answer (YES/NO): NO